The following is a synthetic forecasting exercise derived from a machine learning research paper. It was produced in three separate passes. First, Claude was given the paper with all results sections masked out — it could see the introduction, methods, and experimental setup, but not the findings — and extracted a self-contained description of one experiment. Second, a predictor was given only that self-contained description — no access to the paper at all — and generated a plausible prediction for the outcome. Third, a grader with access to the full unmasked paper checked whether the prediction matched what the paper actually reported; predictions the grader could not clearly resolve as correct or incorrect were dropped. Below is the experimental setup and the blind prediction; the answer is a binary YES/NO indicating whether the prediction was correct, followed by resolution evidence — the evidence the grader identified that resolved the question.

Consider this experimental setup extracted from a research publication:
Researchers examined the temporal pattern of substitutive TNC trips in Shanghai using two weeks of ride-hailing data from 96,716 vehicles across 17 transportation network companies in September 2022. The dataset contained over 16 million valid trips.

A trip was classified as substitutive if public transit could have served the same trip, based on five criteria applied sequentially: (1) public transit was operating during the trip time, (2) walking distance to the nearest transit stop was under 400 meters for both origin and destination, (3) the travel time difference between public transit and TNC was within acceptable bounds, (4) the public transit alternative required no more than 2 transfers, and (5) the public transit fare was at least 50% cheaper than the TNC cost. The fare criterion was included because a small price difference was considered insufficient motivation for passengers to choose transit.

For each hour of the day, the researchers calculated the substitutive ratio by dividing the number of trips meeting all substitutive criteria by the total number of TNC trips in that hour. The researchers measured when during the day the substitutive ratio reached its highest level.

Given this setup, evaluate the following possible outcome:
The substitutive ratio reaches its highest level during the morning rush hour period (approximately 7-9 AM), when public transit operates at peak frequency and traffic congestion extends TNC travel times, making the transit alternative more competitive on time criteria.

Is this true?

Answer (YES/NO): NO